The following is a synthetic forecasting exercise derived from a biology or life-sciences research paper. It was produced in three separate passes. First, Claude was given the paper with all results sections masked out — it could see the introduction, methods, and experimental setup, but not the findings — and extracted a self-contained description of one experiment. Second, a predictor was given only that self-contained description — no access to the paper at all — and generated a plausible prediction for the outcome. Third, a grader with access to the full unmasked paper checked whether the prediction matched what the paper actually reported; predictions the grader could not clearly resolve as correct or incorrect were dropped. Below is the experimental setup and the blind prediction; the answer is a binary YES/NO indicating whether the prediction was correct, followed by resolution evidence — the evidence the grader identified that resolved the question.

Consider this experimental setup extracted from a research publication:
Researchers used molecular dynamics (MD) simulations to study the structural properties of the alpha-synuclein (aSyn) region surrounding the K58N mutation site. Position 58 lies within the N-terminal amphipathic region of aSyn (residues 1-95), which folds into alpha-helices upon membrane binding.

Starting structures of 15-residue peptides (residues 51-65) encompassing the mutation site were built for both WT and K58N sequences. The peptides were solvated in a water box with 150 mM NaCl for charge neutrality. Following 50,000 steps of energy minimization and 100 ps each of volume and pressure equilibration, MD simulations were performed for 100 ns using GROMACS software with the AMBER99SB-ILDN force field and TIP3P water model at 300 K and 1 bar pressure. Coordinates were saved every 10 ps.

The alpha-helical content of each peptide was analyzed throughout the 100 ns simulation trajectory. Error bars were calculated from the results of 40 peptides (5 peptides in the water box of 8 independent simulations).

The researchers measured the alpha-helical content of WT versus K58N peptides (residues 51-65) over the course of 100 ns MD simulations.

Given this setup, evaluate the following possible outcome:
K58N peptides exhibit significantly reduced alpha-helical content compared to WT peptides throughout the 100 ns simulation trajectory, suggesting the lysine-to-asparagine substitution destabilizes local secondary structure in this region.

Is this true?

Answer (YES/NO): YES